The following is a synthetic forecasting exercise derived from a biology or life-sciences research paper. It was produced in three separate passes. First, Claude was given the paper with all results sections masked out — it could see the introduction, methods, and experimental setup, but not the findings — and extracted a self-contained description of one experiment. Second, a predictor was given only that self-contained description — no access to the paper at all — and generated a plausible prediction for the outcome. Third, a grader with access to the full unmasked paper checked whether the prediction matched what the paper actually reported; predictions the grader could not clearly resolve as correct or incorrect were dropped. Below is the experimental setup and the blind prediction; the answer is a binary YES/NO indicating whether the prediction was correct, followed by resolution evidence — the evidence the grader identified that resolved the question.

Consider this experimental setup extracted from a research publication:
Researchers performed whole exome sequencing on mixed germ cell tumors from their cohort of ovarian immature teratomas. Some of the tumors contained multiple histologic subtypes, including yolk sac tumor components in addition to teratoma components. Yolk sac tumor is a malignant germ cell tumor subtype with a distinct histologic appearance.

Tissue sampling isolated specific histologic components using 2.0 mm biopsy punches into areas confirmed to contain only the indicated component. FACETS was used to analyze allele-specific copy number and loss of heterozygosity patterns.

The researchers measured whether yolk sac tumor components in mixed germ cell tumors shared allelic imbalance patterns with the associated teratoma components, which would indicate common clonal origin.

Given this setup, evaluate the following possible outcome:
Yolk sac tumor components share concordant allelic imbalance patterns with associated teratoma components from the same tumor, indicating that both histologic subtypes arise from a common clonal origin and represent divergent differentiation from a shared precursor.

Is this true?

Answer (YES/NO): YES